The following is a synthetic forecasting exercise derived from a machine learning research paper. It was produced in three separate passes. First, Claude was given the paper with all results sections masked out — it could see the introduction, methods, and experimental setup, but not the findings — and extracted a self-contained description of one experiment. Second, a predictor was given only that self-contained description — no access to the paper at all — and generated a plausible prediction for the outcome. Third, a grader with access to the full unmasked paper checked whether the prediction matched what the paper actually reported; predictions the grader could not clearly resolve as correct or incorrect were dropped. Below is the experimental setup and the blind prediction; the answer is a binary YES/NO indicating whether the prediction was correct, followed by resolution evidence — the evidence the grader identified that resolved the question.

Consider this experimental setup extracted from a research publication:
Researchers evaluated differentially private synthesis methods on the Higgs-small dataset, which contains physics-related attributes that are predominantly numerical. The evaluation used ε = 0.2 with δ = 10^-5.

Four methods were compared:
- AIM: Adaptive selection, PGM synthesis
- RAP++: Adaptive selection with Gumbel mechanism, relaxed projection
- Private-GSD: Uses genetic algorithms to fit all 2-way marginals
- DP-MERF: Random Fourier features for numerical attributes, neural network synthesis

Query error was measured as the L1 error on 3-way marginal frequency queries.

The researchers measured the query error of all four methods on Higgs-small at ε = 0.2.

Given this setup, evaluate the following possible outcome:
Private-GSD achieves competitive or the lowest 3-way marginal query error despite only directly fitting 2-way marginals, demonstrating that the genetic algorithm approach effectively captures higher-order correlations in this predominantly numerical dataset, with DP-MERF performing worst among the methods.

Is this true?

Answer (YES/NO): NO